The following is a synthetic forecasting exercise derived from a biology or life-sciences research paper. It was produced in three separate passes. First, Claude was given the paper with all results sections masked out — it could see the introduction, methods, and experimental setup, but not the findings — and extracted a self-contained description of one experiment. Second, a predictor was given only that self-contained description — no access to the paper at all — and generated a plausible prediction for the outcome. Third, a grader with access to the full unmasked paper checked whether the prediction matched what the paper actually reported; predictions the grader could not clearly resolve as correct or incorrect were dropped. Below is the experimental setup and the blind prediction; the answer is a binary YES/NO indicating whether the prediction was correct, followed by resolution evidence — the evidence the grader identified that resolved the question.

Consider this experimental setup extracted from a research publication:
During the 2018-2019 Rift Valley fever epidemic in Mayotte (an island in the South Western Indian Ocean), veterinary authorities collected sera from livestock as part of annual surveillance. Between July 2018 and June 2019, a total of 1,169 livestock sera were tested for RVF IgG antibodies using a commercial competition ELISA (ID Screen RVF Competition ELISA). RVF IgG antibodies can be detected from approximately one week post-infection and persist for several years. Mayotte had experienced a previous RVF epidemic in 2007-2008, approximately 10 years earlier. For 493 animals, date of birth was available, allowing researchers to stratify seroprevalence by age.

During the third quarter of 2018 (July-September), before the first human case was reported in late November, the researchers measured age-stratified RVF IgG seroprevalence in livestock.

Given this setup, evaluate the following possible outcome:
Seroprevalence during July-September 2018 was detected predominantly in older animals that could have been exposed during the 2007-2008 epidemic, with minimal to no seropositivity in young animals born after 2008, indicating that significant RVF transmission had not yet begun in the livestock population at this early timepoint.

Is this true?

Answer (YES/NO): YES